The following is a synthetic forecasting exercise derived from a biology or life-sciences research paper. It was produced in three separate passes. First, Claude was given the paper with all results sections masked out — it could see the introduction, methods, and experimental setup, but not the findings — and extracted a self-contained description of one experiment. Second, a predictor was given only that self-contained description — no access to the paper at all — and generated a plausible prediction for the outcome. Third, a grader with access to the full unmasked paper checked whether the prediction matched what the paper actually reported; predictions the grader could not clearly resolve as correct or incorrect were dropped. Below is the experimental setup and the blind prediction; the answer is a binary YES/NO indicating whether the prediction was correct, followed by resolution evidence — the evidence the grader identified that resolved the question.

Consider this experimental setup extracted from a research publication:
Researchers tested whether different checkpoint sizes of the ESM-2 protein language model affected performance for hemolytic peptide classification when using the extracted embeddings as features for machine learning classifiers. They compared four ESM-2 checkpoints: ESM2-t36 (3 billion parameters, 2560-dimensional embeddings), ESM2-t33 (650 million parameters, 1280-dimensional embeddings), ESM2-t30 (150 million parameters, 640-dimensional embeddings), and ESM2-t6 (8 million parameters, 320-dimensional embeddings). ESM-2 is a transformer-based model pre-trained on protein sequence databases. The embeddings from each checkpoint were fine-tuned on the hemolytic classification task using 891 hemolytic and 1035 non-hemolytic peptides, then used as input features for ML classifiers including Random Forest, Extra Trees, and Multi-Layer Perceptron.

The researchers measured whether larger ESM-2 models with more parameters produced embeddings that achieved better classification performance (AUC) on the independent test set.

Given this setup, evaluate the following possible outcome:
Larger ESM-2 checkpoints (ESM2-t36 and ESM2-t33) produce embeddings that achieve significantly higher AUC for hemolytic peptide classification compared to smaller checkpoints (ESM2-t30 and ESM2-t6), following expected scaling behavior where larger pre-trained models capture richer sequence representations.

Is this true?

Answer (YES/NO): NO